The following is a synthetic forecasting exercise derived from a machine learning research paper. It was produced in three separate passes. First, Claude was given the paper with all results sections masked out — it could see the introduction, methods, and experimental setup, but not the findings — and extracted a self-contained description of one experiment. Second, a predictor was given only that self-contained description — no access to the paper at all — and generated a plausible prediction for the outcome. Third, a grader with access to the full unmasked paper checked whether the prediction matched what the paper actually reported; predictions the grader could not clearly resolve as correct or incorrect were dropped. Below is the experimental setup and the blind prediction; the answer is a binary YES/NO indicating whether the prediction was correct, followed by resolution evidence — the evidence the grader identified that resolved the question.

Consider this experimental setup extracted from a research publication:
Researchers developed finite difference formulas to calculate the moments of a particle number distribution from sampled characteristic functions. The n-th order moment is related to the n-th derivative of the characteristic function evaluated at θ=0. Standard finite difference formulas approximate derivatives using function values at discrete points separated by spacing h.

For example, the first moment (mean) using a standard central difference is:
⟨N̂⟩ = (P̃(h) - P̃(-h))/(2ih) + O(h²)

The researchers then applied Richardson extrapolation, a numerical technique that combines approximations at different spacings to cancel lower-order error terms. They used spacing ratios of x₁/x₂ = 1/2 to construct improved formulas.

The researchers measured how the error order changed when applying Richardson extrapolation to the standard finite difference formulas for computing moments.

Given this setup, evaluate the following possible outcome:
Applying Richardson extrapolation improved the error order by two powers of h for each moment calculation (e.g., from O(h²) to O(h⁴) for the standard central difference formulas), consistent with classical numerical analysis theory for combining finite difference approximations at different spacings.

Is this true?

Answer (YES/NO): YES